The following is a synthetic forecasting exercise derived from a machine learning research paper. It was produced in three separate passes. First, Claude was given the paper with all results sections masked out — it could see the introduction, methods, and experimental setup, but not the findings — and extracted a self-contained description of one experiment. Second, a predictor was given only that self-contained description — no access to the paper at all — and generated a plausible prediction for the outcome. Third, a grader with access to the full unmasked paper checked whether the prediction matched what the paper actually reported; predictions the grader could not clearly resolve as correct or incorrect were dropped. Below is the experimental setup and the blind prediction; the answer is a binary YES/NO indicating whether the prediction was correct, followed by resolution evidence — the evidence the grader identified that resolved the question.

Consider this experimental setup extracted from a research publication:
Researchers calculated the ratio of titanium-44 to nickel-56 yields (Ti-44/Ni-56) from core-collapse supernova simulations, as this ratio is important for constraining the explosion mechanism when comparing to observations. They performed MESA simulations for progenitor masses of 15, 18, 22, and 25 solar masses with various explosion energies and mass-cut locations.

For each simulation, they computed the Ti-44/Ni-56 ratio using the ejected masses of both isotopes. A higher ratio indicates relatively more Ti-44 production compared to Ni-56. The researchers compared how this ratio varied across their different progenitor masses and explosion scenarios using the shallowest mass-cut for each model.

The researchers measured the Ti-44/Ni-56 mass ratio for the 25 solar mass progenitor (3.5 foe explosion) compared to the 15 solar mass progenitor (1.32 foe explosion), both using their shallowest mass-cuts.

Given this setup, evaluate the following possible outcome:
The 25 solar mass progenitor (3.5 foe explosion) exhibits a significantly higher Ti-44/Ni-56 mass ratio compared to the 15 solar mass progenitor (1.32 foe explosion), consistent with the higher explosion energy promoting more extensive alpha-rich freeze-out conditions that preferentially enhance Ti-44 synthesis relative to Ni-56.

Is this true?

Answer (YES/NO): YES